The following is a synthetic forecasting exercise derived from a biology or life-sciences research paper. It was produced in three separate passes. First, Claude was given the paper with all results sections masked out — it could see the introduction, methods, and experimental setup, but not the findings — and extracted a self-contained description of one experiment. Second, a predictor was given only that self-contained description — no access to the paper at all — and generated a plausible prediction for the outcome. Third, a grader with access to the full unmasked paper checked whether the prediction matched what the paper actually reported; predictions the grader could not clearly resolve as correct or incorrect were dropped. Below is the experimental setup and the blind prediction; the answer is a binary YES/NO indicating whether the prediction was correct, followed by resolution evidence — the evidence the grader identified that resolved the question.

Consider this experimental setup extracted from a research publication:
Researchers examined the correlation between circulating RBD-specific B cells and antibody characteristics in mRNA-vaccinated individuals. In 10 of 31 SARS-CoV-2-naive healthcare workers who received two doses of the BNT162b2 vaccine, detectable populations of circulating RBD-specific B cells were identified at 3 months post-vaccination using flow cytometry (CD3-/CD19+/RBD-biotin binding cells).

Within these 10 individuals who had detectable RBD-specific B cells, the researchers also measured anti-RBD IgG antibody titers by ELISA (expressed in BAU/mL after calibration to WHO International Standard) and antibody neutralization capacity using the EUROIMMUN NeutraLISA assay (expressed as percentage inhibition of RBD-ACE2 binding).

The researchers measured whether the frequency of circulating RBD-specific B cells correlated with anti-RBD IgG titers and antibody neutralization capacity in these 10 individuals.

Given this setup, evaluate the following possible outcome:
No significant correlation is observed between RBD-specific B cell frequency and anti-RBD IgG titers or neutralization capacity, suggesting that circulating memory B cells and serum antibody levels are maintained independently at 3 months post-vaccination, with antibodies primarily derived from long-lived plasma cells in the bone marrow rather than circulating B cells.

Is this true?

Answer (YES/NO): NO